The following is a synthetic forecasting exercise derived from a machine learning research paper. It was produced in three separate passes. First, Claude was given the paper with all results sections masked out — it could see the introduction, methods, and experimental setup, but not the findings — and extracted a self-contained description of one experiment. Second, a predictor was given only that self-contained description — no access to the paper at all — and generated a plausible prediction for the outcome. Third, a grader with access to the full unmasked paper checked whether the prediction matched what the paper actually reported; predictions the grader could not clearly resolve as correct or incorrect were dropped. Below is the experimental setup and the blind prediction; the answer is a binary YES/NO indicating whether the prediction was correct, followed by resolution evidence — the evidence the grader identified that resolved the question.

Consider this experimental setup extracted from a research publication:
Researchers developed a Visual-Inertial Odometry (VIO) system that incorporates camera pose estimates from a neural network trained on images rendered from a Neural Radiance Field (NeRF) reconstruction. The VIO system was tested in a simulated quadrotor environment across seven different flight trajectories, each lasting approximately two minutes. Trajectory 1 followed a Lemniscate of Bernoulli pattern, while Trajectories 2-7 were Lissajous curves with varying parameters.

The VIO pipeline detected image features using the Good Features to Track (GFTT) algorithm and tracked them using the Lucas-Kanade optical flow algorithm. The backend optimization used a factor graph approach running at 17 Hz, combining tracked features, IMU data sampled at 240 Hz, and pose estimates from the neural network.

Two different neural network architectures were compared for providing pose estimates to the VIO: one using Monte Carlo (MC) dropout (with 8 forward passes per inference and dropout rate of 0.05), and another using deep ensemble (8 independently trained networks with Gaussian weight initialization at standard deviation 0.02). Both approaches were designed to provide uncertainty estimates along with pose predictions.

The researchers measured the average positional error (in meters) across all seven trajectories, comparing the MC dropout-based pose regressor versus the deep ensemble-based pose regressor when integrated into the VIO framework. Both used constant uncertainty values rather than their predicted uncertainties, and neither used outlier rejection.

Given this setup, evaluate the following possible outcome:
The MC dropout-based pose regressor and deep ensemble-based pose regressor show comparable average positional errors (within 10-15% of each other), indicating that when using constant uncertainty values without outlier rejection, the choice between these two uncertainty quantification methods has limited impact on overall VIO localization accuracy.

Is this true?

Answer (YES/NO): NO